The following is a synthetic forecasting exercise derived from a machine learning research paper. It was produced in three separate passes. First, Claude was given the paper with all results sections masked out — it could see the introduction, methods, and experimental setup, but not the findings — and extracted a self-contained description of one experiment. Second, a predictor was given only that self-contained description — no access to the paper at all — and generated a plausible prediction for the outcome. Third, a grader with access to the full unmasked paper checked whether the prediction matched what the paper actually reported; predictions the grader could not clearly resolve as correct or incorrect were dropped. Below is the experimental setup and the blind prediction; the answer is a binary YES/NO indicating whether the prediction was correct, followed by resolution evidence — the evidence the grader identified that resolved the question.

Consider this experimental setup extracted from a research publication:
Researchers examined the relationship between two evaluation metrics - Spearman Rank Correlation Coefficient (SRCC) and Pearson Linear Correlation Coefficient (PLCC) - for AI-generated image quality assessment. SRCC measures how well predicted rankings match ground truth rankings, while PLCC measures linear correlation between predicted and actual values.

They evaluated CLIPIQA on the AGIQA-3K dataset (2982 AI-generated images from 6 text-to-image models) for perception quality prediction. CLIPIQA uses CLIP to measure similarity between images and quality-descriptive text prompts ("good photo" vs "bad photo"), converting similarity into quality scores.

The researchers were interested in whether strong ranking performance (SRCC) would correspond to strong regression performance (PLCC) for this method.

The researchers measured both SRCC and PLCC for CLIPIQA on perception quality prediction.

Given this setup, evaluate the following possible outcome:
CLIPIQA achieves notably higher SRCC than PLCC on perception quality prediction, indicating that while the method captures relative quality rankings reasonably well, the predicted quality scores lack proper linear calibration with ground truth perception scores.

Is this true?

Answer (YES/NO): YES